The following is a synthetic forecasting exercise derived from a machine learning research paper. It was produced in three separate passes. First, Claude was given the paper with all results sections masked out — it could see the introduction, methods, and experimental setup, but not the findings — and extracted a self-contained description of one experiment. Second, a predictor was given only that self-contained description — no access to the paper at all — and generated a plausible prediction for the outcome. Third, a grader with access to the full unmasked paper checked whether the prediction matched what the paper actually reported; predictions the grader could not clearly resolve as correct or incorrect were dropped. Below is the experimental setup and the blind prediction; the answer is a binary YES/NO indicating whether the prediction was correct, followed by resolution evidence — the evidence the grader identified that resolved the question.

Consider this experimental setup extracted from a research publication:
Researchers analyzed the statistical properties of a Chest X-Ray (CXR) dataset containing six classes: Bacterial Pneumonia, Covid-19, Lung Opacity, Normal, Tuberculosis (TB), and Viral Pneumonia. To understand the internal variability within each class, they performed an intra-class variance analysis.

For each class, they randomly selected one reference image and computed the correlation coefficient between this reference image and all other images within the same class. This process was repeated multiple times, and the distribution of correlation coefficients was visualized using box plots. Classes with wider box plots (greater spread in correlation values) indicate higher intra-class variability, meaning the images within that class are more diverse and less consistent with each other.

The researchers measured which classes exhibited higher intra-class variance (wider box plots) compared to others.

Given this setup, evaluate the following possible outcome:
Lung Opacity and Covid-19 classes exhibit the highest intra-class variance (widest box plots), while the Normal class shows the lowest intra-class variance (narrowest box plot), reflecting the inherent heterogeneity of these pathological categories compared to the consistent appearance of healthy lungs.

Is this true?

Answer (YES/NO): NO